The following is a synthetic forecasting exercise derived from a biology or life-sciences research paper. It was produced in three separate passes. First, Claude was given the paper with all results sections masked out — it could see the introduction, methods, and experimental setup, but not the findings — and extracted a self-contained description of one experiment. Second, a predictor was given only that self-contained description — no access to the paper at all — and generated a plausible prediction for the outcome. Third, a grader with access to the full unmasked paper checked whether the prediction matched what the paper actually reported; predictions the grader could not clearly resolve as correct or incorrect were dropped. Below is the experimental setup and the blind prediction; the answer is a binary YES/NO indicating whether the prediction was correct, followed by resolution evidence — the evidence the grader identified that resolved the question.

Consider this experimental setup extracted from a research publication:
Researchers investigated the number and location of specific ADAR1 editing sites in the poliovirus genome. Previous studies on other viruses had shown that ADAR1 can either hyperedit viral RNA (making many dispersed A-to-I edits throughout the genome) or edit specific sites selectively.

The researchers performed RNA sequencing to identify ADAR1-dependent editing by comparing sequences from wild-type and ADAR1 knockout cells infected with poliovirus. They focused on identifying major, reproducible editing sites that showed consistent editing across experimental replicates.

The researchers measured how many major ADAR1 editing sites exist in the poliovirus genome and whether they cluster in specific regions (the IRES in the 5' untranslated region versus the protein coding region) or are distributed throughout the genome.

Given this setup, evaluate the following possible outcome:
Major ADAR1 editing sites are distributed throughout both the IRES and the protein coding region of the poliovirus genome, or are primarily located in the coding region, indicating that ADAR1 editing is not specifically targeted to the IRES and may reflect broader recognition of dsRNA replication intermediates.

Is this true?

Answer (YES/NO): NO